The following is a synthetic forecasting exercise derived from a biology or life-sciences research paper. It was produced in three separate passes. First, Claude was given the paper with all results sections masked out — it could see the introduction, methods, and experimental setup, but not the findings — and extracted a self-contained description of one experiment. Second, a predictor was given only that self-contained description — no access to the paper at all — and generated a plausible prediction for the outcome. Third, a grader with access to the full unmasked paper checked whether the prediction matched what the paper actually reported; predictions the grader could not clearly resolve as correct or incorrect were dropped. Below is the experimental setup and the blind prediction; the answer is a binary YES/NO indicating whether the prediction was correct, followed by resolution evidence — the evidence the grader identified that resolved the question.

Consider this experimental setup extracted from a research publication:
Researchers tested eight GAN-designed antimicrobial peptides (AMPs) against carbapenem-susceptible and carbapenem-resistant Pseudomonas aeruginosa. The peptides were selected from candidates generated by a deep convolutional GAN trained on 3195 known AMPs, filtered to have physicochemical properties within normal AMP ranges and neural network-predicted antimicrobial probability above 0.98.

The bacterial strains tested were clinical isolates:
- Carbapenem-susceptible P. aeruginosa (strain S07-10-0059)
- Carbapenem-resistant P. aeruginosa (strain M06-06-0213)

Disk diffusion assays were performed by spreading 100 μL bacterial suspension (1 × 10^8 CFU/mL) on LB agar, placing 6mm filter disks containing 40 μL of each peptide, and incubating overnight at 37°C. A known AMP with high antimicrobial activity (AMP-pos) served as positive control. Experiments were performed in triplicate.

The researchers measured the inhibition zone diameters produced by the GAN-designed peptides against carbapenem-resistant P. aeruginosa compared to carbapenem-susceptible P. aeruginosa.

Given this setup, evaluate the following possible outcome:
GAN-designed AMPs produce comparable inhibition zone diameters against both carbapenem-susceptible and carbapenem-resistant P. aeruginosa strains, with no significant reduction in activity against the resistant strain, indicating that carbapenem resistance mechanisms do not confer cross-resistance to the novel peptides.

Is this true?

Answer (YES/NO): NO